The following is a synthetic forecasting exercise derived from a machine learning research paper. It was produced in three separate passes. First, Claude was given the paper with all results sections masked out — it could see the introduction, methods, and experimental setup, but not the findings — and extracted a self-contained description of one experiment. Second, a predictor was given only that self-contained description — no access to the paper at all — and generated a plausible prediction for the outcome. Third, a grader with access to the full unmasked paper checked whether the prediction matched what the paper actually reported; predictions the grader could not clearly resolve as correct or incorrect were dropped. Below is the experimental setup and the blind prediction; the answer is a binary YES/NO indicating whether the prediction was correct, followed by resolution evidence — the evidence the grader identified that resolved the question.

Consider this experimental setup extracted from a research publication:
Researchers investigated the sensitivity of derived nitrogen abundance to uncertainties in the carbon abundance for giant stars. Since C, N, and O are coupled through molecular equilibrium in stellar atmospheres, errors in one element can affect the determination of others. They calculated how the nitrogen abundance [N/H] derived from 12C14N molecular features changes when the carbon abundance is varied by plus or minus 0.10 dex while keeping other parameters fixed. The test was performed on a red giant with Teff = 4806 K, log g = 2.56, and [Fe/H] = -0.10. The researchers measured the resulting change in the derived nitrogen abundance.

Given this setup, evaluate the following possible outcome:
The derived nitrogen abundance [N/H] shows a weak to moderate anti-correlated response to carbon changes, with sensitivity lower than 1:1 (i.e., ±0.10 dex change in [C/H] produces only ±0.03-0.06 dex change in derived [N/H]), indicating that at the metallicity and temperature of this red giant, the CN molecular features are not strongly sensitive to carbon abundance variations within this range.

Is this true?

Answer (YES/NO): NO